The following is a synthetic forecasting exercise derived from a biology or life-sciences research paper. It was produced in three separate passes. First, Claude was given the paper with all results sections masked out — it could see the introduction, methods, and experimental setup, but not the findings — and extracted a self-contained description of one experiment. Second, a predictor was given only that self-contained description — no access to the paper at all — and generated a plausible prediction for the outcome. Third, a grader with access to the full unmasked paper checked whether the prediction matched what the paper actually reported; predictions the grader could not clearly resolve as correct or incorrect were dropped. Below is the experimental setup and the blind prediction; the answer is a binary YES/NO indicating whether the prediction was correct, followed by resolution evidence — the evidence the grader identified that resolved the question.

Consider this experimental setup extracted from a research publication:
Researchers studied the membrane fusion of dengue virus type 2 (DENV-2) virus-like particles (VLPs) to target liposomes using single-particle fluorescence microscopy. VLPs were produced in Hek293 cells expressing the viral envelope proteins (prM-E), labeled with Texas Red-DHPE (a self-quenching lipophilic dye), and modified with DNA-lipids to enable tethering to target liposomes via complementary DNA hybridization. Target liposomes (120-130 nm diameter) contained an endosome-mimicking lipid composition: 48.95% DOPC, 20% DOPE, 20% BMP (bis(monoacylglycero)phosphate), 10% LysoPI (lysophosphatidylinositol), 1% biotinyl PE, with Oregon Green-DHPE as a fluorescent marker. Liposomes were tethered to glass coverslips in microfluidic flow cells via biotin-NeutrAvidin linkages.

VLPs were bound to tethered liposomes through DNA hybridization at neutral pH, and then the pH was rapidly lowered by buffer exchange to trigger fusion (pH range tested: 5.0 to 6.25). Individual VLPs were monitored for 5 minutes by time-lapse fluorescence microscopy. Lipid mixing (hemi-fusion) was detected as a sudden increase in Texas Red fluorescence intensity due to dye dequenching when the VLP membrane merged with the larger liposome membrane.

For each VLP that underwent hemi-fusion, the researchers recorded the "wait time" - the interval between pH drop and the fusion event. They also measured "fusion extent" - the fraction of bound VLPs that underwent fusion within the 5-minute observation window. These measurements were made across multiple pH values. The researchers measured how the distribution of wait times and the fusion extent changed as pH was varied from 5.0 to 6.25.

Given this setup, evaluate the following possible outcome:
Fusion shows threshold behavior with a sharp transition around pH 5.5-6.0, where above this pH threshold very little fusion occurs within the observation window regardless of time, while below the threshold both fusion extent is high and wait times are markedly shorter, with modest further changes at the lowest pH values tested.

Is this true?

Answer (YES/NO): NO